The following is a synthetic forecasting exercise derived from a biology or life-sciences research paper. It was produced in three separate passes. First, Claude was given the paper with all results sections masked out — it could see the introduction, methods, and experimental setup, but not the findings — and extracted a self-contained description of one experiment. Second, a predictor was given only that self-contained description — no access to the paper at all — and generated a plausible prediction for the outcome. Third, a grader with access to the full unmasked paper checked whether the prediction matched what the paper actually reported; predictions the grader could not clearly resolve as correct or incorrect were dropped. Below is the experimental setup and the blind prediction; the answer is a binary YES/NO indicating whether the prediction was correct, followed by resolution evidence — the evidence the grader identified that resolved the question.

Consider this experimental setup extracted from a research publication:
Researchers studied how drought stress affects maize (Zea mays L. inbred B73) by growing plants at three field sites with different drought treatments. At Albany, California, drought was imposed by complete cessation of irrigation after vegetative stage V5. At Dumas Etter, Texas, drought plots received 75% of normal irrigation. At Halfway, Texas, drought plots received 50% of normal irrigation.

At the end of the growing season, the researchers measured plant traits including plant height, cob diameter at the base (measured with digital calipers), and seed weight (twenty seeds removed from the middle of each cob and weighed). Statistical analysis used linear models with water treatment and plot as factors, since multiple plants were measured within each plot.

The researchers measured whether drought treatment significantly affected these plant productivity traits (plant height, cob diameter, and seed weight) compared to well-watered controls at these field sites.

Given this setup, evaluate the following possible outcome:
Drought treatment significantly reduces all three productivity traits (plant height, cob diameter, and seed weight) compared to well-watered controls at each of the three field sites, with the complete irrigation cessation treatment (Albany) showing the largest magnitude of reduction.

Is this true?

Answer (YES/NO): NO